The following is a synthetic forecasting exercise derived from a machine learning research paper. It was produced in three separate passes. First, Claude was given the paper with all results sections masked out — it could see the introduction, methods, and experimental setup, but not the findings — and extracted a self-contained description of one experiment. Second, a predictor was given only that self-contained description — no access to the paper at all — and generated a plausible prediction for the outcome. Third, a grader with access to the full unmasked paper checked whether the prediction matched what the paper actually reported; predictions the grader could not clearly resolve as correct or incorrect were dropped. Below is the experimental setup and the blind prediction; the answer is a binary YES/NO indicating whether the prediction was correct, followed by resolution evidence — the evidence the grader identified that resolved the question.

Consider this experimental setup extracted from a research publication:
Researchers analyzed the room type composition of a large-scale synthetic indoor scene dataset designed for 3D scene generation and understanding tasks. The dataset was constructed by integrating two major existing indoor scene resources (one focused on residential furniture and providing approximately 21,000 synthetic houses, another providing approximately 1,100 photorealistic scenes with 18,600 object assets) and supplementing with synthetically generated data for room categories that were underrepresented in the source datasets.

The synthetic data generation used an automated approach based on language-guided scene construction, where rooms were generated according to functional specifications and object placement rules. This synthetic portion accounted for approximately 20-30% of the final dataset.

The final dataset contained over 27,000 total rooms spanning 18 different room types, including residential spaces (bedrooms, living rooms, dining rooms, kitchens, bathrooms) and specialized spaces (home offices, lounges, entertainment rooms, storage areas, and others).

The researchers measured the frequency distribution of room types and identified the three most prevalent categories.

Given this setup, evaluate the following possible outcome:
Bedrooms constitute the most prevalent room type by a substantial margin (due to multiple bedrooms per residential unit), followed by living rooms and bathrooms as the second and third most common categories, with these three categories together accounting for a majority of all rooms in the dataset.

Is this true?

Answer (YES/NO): NO